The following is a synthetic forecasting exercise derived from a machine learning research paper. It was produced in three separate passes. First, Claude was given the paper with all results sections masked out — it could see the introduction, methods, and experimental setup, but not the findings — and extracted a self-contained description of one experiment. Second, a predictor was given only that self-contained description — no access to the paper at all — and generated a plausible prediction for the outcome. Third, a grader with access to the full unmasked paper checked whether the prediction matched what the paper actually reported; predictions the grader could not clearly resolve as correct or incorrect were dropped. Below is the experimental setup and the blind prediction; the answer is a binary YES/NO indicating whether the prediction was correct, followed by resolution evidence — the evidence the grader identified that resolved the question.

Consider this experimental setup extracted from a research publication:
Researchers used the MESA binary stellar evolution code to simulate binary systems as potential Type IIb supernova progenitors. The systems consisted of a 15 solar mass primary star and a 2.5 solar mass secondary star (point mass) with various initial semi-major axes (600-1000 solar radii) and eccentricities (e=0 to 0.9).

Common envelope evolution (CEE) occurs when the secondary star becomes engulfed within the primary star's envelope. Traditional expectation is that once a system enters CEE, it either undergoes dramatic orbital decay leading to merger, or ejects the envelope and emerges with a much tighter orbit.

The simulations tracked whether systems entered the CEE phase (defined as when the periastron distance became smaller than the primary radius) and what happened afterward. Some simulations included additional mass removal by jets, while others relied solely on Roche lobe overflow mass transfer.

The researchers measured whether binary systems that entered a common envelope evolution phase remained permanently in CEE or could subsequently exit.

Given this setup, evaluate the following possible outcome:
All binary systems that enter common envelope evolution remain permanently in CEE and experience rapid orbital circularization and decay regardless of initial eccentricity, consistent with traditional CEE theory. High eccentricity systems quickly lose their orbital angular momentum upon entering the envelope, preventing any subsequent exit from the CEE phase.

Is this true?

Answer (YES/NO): NO